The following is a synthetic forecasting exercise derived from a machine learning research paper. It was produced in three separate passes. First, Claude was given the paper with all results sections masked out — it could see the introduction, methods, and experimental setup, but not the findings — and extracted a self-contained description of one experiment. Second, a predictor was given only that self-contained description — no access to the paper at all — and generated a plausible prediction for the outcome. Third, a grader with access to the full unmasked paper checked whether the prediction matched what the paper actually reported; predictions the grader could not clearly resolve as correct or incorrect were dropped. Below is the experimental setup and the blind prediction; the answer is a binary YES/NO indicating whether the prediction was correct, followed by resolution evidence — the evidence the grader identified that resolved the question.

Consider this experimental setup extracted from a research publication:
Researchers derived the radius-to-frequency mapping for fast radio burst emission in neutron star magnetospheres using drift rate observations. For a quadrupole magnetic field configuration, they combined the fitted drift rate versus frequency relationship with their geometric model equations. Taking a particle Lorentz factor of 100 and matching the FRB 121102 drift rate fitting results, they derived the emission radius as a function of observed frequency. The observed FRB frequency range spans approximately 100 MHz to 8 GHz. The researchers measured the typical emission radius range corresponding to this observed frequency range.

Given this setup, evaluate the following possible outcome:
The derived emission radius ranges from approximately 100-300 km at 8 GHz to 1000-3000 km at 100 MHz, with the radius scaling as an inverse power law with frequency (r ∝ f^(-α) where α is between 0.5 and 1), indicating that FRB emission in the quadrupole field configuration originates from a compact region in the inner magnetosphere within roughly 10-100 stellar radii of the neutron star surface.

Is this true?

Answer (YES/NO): NO